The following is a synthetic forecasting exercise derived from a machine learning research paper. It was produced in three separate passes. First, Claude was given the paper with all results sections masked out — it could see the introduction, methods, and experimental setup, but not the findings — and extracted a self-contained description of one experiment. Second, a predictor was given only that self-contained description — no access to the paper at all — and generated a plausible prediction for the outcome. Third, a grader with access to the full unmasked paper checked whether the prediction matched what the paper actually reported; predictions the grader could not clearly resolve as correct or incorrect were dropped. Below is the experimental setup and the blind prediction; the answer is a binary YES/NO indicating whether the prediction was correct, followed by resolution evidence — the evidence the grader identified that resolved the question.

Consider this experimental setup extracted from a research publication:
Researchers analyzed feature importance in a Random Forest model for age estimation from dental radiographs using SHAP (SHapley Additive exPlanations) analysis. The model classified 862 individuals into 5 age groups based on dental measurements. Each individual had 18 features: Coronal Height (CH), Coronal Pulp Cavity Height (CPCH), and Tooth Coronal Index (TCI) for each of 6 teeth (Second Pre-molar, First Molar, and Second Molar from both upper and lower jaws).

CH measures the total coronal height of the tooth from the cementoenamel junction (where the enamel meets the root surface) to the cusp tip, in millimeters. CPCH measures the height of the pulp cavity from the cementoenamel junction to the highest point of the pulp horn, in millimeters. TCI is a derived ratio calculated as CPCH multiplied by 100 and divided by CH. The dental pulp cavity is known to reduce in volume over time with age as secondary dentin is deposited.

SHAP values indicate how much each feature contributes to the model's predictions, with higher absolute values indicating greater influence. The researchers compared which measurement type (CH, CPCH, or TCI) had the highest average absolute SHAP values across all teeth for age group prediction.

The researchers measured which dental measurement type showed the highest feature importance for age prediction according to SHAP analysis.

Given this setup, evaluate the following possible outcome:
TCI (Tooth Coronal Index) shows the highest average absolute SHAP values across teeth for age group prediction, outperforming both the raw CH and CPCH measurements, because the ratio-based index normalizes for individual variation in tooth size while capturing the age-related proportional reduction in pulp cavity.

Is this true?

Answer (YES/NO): NO